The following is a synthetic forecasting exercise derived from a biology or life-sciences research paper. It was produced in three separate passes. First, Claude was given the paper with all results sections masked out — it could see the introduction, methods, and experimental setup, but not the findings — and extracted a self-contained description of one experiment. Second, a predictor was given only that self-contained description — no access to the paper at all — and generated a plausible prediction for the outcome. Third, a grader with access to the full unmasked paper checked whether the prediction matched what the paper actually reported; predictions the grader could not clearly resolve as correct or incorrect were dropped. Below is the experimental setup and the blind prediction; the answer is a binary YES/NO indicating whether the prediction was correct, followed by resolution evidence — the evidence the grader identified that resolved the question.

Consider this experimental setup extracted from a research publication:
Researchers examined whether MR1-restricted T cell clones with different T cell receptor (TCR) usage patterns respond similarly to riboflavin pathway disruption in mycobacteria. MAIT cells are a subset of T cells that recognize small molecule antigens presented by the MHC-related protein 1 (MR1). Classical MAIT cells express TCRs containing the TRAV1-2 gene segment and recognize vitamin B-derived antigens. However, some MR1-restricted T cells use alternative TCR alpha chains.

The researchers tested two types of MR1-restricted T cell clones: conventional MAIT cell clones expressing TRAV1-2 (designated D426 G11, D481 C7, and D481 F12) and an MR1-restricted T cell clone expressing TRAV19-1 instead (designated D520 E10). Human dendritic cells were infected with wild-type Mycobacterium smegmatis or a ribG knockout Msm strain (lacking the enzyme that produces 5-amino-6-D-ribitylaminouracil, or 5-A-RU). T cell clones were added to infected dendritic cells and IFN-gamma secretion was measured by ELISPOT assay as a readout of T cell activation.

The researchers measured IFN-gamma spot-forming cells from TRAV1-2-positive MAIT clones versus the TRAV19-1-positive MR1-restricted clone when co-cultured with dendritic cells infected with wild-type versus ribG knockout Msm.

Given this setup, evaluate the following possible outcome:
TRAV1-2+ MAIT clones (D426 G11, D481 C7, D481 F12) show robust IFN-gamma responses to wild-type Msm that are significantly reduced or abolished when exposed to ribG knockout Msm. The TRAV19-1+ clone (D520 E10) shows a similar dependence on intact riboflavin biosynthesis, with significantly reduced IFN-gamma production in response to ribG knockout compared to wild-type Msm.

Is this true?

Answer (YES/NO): YES